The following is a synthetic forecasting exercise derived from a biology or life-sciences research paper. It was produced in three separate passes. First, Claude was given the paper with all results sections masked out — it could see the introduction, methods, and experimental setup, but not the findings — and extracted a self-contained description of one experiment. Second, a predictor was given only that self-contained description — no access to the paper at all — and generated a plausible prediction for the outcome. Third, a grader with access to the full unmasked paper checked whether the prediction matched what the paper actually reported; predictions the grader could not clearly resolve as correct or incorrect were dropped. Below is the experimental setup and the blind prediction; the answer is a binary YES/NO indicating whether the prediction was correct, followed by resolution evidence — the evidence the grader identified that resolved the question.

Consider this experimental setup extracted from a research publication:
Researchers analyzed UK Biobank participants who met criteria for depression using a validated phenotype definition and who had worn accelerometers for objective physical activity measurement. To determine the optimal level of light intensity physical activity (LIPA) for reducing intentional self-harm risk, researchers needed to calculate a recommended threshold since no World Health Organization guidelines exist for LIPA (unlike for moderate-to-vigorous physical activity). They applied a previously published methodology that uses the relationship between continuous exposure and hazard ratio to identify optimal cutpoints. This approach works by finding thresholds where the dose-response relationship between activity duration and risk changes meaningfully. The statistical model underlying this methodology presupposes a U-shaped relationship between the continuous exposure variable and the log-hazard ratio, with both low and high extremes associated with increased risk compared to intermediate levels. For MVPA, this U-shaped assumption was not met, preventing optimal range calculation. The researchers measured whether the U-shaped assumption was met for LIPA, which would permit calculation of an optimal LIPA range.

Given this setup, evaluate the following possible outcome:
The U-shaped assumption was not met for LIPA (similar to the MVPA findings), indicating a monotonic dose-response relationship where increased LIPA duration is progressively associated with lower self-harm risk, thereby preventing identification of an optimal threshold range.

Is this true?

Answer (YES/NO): NO